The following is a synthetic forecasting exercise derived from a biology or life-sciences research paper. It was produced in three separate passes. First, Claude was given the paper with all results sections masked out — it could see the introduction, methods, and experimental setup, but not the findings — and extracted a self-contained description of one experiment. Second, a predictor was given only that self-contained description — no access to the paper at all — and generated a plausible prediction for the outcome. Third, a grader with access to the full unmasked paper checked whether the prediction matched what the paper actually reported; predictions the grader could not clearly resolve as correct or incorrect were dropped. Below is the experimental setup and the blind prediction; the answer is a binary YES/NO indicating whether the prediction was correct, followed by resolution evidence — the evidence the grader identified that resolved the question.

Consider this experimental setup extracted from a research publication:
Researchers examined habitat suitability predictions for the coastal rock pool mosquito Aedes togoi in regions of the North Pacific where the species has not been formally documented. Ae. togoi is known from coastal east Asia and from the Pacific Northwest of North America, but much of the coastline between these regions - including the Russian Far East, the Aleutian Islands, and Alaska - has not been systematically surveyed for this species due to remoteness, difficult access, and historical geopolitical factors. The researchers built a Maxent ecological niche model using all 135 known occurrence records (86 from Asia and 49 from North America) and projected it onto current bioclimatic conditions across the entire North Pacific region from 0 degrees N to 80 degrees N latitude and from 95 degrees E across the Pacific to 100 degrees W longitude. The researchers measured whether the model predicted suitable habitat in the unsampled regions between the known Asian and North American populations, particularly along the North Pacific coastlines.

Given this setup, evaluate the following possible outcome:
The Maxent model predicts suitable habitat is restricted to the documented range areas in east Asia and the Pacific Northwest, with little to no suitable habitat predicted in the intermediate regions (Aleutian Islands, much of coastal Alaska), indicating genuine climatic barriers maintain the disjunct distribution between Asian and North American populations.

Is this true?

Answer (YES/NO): NO